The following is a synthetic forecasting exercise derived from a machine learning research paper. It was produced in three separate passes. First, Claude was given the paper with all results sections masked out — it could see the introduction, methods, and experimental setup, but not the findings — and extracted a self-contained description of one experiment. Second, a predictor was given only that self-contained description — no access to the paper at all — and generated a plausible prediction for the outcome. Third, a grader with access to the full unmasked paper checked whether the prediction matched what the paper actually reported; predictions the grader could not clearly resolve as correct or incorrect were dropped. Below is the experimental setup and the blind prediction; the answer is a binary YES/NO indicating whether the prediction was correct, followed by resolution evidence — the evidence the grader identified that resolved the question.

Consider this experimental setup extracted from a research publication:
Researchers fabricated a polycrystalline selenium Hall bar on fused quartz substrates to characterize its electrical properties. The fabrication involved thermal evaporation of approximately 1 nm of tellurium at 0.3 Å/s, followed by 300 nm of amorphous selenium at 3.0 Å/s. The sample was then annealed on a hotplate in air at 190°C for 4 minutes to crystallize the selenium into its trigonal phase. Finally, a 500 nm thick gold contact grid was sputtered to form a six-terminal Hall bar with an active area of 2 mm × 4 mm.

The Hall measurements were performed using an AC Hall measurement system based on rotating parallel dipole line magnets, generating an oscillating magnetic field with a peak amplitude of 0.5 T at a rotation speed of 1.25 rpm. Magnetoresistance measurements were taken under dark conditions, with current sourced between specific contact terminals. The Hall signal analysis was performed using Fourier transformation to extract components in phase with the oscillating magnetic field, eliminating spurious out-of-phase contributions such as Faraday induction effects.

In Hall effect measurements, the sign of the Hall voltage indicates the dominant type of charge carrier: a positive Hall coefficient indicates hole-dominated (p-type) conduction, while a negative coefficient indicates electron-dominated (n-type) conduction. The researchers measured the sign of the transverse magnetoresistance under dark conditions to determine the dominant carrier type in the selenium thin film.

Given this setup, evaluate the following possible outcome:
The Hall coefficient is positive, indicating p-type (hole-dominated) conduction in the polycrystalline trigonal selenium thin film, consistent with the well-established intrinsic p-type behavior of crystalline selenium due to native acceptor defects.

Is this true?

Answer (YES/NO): YES